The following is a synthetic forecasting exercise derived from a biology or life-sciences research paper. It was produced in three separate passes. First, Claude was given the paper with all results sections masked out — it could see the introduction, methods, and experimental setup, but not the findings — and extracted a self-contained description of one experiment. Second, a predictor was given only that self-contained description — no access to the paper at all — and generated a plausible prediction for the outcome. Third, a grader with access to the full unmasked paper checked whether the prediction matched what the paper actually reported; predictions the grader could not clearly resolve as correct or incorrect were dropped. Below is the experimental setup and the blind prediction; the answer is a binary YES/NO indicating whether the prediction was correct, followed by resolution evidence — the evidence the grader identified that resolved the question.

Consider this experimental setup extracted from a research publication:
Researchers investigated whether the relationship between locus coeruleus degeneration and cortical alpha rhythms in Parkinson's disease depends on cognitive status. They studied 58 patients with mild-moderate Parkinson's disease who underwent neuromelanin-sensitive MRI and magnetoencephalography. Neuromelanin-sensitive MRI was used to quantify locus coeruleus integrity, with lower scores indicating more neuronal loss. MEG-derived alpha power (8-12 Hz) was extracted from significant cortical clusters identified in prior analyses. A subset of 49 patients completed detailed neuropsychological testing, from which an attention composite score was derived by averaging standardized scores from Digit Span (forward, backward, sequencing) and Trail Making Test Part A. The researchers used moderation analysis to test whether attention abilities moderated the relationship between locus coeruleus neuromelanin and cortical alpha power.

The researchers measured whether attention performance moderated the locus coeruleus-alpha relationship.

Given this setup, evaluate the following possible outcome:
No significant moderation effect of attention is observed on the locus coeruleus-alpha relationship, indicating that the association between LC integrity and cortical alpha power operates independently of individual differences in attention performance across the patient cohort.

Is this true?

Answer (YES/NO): NO